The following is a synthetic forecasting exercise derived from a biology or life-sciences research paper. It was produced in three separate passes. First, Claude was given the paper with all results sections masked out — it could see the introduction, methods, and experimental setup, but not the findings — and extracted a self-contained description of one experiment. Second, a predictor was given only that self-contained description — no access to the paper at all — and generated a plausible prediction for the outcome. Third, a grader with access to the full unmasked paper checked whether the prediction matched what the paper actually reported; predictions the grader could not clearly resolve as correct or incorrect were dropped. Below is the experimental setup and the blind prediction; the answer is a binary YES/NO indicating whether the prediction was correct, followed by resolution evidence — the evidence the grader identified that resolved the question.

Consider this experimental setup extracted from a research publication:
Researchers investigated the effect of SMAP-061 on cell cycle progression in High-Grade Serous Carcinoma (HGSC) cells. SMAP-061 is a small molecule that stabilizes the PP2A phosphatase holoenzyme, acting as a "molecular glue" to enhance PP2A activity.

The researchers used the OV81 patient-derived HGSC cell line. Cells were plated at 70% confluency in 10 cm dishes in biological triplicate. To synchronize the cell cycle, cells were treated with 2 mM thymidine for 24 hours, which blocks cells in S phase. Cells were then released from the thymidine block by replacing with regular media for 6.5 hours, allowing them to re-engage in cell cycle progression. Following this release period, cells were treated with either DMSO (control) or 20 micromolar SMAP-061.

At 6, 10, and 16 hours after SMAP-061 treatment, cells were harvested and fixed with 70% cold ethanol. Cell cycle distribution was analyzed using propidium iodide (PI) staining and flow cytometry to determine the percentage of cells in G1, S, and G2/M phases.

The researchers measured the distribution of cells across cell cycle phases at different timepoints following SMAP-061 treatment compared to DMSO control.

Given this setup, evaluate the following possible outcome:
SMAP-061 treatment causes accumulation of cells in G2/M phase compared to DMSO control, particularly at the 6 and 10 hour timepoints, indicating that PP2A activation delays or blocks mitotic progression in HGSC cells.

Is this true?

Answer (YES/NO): NO